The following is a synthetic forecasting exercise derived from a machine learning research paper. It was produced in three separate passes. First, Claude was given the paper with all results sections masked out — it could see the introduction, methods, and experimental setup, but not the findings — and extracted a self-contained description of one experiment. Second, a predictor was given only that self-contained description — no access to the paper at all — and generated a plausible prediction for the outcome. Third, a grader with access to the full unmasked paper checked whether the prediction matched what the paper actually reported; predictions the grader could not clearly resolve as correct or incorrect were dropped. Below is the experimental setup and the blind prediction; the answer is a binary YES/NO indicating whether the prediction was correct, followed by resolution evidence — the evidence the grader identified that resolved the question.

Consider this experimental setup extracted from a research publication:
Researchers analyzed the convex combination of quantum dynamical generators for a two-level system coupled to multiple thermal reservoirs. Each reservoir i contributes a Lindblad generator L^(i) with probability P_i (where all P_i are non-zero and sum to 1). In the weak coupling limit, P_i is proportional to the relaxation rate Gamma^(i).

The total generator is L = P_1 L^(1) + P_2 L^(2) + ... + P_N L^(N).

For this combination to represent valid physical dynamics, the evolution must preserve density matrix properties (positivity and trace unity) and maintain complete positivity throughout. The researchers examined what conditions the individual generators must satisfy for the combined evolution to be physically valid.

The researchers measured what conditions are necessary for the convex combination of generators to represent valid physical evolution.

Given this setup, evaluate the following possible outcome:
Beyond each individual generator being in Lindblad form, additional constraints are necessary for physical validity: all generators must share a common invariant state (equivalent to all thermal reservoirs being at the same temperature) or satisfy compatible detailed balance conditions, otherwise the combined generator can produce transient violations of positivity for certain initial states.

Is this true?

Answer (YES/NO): NO